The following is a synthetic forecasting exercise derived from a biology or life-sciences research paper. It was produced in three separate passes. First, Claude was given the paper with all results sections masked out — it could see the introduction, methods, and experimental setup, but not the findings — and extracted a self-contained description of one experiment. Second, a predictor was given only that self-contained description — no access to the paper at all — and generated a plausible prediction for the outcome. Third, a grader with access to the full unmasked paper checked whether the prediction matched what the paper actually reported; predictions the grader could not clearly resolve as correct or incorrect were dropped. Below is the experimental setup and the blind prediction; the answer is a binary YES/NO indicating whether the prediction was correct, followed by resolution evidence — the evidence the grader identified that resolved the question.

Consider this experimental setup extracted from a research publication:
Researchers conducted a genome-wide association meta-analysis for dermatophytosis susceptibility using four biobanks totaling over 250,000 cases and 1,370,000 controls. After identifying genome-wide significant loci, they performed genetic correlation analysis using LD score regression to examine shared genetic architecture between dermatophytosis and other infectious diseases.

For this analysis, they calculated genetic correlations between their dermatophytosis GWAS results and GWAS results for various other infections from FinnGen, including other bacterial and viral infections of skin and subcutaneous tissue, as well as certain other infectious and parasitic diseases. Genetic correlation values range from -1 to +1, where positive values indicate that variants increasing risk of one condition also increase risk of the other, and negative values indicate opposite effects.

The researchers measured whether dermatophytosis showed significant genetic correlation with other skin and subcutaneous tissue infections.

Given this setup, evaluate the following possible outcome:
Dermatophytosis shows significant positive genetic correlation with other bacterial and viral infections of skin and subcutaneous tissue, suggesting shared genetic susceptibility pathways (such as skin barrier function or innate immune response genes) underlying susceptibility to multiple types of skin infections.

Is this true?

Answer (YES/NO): YES